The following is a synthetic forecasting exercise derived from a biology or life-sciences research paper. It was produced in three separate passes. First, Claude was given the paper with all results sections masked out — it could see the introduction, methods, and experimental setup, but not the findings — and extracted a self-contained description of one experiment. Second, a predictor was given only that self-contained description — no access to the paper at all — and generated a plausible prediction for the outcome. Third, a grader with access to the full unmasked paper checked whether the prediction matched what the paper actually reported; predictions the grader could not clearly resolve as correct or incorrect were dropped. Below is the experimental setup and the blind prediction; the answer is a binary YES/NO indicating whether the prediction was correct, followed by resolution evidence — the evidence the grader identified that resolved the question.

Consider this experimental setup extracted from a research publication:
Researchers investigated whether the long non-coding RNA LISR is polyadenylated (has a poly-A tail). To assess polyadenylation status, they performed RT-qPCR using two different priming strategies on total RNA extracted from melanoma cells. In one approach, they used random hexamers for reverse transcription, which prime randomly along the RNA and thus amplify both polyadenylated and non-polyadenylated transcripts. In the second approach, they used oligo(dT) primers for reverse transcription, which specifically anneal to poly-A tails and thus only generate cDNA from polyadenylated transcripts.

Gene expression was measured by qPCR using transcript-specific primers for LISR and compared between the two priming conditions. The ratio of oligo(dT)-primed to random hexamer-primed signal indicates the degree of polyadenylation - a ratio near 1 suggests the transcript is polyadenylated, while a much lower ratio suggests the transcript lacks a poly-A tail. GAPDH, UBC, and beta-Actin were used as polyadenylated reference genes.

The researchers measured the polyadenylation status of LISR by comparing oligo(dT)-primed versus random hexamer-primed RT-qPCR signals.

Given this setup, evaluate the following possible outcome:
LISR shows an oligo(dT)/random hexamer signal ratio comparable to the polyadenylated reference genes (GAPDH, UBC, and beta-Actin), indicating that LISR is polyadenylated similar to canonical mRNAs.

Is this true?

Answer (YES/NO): YES